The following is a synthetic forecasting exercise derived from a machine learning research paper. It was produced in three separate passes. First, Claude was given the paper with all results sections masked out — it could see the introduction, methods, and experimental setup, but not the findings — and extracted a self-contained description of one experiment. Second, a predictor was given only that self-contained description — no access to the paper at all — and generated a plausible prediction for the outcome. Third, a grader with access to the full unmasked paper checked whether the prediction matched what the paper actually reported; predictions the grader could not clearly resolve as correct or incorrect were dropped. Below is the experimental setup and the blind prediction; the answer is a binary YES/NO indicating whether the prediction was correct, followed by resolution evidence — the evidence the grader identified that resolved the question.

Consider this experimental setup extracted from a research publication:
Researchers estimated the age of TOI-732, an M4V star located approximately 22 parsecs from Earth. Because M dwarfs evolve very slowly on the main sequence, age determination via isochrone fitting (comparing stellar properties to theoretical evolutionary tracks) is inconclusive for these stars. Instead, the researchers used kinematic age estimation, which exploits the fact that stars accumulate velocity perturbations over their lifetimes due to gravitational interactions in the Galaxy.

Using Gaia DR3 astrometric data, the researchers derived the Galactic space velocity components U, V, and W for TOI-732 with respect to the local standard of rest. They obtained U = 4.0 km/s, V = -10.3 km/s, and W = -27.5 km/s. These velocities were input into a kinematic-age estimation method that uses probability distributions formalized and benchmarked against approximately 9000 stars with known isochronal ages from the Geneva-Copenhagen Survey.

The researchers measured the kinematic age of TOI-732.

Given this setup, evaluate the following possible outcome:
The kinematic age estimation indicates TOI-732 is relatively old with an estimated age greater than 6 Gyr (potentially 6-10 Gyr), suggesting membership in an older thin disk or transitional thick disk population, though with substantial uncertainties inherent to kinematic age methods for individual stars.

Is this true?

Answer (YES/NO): NO